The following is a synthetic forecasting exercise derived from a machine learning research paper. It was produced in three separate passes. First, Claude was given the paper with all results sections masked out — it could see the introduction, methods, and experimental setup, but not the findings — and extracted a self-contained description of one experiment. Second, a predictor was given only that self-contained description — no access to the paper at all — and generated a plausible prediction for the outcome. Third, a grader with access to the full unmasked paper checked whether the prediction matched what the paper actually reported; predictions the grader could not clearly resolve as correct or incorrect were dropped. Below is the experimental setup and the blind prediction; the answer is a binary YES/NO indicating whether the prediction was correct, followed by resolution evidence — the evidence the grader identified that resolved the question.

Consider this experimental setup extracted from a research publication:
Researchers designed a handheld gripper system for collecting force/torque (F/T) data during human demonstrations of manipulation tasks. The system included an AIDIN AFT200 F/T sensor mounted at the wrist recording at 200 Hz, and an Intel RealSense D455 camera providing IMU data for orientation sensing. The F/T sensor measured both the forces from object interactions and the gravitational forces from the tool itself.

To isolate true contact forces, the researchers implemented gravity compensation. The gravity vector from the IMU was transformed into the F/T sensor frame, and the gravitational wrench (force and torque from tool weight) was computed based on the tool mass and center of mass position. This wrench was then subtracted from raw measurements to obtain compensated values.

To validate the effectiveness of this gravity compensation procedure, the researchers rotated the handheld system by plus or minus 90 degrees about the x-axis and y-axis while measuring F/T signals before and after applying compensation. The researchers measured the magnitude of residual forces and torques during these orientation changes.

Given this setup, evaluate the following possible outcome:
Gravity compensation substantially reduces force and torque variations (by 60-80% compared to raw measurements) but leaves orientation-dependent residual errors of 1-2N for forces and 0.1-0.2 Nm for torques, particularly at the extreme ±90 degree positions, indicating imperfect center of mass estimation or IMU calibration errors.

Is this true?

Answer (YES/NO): NO